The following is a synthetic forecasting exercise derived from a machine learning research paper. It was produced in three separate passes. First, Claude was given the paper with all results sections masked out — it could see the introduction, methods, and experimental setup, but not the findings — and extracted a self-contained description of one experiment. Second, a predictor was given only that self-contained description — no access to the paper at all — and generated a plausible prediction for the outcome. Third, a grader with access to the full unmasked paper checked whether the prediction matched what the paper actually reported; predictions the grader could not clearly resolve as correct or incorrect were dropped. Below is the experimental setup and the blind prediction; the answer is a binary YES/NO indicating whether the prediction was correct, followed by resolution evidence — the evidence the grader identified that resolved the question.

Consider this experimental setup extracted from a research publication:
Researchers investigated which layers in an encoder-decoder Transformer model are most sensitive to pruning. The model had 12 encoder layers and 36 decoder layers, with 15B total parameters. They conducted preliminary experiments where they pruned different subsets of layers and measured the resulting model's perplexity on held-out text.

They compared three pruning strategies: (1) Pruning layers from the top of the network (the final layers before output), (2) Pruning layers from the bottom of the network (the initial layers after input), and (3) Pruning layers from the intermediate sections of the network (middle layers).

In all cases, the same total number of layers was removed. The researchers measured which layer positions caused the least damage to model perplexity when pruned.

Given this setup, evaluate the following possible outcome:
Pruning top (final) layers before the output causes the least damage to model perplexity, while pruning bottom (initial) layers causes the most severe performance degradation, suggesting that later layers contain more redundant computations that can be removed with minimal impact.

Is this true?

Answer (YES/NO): NO